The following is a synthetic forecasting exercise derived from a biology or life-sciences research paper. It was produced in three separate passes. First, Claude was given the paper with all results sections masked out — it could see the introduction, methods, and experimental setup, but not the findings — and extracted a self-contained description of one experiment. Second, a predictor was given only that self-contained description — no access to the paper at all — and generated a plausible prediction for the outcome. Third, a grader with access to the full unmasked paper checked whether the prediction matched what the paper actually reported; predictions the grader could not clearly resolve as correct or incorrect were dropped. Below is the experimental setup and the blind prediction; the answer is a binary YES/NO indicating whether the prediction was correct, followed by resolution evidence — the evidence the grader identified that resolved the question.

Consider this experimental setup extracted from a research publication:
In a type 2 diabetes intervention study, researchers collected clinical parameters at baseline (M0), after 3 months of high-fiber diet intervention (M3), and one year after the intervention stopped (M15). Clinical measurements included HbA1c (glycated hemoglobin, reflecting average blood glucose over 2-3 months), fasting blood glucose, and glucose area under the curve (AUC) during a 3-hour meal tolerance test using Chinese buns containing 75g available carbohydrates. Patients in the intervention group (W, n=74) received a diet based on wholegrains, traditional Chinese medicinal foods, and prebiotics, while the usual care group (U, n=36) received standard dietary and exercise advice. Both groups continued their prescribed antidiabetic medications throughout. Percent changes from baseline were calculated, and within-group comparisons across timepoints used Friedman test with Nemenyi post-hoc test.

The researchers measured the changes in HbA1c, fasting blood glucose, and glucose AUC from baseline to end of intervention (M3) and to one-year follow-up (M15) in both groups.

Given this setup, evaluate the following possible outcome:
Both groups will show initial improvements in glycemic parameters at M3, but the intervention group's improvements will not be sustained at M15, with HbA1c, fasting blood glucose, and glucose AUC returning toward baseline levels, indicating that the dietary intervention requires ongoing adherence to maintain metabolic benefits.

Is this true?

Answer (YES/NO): NO